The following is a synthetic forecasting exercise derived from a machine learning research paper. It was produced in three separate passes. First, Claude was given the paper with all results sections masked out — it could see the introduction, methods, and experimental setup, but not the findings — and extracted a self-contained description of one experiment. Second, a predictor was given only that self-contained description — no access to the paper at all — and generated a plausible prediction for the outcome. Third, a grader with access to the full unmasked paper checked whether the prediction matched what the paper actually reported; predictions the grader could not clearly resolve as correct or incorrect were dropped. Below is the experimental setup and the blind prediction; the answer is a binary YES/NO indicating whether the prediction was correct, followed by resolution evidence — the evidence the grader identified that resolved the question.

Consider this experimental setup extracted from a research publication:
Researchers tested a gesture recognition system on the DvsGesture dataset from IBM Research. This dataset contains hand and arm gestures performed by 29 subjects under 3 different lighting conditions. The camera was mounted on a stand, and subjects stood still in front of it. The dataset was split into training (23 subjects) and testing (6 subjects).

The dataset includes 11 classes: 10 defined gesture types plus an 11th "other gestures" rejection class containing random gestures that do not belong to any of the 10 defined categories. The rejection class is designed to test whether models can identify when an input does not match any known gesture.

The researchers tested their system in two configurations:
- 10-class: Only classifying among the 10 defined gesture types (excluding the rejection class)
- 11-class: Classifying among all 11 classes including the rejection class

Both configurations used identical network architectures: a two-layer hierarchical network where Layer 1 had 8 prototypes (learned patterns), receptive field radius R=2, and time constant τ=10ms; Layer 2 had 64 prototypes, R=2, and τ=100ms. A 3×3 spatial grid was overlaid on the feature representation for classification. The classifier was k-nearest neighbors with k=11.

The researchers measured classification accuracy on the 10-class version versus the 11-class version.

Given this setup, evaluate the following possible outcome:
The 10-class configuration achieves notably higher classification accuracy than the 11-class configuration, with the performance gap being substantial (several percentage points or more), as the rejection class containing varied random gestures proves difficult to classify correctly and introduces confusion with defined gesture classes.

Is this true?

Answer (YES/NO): YES